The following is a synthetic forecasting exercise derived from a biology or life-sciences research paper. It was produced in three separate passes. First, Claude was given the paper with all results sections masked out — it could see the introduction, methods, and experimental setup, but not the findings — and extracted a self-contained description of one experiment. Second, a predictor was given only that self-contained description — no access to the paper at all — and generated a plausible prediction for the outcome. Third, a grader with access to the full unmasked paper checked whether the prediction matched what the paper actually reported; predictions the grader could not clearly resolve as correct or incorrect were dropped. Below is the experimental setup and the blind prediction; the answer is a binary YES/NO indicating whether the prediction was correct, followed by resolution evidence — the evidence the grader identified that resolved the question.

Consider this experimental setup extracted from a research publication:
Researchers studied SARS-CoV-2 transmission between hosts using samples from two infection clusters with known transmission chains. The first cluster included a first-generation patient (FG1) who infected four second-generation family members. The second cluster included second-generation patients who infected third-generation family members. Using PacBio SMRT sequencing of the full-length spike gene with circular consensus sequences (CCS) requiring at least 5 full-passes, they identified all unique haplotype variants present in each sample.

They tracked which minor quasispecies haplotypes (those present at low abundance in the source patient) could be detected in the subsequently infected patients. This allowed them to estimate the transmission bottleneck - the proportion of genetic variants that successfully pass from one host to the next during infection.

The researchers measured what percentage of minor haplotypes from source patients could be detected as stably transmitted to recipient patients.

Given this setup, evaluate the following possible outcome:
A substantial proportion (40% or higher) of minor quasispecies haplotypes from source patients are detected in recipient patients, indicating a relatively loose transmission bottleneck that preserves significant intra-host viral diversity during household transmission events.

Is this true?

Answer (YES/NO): NO